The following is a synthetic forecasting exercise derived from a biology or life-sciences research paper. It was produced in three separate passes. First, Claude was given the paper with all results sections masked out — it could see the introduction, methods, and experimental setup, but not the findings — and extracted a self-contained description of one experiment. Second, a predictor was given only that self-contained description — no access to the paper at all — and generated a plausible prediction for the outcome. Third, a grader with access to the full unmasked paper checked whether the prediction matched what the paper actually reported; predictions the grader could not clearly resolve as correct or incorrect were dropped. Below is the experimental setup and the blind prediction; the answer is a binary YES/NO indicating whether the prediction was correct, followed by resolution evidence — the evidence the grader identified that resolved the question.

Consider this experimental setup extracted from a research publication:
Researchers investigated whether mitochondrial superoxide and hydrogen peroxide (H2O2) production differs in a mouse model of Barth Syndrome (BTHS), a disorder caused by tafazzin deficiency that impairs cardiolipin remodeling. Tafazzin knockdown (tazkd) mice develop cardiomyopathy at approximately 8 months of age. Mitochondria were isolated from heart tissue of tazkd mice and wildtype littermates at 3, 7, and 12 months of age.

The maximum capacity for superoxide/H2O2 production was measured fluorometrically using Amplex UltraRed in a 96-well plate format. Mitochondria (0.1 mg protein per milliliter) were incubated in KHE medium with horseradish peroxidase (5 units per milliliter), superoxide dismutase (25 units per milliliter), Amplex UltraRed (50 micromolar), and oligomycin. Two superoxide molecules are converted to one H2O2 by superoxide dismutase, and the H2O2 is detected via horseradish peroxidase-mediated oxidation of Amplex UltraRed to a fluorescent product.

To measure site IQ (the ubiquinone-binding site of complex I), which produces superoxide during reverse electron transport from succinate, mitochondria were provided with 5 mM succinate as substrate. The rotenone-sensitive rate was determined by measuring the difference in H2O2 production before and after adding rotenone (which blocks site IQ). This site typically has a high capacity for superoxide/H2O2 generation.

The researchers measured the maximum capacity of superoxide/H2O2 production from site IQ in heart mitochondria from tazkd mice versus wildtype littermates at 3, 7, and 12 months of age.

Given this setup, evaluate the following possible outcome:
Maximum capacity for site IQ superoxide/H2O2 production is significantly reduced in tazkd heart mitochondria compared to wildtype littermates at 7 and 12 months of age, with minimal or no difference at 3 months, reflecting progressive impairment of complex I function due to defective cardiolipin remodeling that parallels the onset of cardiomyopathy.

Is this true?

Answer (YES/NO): NO